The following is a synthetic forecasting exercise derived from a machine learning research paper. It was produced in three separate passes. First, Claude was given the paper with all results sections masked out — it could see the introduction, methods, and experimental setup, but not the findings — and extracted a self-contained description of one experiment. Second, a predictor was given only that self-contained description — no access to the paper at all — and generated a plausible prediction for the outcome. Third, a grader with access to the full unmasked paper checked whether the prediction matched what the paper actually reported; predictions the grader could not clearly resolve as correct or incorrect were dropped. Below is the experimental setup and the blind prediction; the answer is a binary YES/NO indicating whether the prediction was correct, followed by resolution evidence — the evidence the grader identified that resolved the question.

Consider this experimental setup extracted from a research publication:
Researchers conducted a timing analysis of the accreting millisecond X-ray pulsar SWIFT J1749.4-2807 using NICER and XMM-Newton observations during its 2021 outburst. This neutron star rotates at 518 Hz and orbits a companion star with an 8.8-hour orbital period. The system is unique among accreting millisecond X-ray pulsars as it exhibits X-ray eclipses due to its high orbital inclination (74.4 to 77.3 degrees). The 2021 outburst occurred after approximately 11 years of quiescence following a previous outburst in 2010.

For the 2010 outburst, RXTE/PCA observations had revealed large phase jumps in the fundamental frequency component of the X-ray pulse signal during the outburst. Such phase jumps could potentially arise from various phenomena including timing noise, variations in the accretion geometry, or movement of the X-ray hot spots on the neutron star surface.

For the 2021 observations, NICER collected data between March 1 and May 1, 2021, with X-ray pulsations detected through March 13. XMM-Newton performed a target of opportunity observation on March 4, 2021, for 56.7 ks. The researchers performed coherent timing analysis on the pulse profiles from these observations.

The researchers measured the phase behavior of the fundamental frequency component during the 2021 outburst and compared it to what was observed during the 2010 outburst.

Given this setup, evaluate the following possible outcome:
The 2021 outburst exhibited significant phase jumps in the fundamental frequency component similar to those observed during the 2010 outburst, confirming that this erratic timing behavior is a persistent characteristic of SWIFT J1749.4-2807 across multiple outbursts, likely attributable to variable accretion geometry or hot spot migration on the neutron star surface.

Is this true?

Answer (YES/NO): YES